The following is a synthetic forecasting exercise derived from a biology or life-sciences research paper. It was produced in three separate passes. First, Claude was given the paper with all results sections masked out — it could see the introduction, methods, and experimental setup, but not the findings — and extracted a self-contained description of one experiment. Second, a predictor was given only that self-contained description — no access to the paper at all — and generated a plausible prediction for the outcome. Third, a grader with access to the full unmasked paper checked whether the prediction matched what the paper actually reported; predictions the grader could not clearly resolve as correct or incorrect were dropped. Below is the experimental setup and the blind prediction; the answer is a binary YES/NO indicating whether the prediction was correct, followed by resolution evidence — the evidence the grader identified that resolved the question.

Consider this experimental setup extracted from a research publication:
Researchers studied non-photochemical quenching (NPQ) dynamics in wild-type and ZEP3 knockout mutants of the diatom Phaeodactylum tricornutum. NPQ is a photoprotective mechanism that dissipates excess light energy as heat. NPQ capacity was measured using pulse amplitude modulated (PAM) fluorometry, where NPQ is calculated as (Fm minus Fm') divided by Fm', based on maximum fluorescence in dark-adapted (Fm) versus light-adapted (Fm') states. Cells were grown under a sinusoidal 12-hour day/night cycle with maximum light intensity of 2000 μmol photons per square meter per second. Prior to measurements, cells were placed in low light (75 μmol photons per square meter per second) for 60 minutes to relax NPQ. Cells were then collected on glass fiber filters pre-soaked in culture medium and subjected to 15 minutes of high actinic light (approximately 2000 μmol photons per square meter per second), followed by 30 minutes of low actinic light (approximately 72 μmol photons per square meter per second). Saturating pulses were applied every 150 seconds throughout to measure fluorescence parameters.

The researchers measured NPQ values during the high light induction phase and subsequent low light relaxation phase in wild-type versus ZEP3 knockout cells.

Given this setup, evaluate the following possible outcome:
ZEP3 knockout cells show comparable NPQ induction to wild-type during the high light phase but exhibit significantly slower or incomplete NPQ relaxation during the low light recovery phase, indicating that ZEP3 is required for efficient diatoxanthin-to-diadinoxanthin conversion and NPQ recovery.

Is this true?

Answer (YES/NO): NO